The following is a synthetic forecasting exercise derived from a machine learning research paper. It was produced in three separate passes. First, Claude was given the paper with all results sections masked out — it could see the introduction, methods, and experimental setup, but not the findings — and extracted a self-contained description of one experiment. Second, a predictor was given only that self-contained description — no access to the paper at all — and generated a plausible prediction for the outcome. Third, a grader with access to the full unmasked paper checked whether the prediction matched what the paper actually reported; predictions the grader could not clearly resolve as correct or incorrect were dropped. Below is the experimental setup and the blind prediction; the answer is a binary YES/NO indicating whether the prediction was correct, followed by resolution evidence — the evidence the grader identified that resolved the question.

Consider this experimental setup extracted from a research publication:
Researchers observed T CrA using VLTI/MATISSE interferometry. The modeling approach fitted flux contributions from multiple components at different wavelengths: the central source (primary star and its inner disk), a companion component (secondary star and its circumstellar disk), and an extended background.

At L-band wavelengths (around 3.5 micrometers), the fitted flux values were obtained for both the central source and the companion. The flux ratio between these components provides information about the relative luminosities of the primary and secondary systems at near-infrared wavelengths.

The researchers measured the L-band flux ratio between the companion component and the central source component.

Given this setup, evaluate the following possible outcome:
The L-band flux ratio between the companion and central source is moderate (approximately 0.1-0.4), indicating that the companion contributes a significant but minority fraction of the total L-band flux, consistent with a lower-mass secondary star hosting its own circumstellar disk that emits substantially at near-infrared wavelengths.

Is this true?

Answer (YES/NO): YES